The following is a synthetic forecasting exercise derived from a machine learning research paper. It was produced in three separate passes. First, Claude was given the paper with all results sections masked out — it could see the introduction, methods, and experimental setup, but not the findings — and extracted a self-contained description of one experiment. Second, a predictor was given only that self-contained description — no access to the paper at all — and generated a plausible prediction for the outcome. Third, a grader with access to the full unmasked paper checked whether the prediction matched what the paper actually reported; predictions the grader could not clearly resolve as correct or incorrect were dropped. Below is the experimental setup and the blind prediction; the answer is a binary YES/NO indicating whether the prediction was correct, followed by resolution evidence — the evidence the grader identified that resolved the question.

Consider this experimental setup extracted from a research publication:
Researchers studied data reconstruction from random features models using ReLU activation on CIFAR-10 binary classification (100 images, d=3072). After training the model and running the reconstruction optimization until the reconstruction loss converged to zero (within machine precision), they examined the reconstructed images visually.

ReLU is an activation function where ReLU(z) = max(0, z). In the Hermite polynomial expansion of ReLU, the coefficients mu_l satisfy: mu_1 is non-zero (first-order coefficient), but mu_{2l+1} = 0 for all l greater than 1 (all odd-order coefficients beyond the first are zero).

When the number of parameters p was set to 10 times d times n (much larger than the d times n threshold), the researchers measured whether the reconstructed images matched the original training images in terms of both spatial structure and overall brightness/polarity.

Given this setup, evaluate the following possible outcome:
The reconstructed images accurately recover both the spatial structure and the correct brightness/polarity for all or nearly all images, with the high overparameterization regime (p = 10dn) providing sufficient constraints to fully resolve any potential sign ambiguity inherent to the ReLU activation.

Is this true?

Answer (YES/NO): NO